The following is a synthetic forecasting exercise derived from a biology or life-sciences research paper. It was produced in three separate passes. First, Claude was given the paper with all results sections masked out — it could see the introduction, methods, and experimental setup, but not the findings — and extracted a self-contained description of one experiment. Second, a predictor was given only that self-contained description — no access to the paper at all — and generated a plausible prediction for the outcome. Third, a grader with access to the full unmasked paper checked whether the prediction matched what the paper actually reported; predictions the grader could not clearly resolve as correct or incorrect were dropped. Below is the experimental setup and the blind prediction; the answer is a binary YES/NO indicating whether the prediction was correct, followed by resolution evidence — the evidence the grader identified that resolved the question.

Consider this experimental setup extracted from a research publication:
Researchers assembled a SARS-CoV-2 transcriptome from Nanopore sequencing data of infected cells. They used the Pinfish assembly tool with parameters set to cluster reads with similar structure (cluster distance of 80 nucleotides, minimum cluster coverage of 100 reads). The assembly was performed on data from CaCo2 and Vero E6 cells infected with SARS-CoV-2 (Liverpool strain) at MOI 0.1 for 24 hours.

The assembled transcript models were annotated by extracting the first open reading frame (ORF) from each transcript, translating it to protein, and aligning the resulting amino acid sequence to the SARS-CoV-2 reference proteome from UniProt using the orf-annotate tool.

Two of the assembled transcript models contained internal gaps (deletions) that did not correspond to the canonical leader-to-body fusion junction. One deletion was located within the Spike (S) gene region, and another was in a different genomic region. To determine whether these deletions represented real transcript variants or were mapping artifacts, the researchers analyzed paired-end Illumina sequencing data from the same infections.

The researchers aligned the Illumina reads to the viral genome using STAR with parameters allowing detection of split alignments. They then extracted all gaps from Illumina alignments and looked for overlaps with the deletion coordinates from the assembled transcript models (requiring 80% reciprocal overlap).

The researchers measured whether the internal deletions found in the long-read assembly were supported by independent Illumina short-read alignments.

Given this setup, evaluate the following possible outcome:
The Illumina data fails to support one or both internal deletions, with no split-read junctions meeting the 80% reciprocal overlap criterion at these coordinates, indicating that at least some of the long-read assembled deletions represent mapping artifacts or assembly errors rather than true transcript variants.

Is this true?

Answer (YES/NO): NO